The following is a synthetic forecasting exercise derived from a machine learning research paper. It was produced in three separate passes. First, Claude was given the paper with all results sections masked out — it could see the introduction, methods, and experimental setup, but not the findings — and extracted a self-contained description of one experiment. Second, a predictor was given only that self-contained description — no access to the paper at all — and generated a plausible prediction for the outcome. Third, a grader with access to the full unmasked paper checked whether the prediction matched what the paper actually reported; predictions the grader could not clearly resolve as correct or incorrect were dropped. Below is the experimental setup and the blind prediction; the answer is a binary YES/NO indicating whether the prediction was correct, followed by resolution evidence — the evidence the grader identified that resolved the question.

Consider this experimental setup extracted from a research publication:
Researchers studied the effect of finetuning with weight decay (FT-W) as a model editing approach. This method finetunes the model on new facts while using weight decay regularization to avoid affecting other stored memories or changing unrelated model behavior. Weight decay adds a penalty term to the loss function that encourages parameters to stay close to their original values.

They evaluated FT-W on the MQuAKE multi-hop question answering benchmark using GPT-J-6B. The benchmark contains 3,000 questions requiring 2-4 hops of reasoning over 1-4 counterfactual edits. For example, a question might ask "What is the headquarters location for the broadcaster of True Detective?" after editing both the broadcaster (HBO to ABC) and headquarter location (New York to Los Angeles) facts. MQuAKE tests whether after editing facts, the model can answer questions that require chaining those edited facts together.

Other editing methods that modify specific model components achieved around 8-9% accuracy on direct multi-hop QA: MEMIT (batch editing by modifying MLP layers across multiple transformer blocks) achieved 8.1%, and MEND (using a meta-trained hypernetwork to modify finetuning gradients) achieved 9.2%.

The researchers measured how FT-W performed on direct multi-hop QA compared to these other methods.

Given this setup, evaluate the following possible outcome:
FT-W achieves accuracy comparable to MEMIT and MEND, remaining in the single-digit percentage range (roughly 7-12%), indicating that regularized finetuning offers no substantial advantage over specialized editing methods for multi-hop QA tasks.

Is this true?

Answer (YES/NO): NO